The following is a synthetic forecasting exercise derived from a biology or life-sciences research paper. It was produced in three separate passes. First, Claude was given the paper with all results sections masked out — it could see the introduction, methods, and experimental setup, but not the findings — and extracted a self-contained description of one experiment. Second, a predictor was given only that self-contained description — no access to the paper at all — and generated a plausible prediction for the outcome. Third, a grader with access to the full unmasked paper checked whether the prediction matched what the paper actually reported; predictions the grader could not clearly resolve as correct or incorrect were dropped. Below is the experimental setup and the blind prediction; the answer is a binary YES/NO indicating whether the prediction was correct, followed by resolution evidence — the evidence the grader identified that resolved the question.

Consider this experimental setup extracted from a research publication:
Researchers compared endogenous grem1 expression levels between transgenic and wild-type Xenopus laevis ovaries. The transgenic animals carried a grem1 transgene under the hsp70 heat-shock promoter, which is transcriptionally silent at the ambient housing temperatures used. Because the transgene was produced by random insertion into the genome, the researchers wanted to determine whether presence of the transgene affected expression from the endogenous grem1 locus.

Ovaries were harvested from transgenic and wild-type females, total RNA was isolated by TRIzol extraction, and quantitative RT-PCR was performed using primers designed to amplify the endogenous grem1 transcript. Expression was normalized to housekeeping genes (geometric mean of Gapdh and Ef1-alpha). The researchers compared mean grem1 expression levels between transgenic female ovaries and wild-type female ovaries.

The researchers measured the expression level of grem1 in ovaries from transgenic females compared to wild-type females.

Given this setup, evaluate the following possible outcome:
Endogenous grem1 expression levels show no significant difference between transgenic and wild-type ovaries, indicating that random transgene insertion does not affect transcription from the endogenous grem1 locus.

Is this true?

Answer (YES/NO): NO